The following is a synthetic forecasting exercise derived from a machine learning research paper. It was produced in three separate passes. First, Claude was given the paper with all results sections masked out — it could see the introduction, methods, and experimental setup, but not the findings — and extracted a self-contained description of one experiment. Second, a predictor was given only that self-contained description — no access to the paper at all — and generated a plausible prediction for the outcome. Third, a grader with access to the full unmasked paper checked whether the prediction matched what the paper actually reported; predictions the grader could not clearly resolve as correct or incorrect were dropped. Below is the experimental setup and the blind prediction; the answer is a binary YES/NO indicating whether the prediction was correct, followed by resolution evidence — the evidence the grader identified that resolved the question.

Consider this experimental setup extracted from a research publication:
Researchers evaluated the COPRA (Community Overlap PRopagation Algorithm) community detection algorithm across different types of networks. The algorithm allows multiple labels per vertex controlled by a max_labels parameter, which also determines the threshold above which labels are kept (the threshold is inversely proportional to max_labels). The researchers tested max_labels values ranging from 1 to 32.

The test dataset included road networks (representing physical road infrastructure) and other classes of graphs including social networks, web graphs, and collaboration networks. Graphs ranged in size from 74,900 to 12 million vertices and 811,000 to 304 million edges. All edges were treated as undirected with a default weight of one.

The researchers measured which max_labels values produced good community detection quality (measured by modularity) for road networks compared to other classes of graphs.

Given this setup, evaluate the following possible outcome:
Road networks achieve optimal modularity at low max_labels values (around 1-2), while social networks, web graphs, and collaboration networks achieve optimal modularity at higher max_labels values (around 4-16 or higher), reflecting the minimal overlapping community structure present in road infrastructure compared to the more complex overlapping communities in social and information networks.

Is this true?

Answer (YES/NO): YES